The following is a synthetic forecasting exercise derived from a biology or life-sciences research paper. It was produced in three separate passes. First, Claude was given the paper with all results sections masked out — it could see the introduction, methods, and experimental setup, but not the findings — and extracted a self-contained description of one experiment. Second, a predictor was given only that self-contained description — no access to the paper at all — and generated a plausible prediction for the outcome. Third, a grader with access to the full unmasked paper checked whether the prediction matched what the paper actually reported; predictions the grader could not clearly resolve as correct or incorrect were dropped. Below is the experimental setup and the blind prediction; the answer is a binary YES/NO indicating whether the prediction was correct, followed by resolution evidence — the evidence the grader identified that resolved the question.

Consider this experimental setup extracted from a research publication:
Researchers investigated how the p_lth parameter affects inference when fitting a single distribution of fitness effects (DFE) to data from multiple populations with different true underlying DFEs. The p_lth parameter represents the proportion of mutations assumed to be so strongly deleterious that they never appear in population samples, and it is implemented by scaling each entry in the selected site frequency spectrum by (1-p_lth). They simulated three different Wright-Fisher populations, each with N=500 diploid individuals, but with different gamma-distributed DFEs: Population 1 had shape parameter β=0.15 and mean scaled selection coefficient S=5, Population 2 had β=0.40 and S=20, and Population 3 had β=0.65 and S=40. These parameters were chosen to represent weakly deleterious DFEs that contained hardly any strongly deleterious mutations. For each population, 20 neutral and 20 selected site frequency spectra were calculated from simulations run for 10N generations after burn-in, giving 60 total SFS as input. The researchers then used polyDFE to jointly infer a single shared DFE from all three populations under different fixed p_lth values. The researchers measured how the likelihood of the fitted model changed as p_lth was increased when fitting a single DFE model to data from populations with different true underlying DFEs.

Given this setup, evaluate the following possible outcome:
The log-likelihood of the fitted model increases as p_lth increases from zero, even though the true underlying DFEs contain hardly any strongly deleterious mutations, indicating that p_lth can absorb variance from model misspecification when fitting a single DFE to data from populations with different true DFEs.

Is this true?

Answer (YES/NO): YES